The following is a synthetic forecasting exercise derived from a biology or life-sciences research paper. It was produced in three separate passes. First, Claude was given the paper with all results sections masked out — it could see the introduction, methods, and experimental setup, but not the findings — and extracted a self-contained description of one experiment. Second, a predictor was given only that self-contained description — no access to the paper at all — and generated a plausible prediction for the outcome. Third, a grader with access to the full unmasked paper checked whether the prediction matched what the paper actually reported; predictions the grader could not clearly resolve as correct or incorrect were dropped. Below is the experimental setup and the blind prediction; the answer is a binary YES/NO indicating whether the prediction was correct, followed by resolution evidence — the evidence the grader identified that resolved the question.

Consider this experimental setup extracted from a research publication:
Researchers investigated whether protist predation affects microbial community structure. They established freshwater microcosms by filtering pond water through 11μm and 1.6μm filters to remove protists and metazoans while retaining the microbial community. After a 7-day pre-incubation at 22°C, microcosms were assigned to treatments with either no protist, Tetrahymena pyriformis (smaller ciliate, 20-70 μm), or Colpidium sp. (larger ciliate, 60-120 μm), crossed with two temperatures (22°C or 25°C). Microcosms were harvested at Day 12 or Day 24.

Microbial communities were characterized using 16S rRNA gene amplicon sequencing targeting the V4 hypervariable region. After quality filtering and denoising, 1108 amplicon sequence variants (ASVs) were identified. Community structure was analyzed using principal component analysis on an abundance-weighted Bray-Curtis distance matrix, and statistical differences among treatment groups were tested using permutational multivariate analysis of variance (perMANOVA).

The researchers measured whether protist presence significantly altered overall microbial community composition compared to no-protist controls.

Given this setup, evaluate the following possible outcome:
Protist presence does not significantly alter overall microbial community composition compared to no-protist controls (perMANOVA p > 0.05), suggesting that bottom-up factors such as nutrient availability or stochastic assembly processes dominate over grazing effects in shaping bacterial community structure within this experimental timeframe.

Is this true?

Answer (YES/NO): NO